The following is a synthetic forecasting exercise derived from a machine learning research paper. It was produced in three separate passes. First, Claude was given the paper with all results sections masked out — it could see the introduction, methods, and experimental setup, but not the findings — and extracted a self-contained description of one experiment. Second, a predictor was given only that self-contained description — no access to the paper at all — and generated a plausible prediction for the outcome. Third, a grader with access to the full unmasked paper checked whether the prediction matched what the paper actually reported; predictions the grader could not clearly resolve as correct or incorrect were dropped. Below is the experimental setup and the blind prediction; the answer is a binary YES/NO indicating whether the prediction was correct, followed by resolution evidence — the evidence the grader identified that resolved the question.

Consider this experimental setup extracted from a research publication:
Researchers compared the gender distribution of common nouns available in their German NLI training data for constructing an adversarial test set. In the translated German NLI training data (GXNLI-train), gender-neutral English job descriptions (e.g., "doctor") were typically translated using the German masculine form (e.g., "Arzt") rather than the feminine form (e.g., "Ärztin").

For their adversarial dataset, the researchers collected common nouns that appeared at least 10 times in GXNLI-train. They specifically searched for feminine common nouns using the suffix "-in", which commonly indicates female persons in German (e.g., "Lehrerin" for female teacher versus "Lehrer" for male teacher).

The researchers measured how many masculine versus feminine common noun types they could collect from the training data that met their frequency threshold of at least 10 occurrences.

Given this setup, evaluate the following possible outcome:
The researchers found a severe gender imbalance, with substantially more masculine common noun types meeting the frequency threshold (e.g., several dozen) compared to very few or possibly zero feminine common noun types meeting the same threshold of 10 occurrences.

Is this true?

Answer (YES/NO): NO